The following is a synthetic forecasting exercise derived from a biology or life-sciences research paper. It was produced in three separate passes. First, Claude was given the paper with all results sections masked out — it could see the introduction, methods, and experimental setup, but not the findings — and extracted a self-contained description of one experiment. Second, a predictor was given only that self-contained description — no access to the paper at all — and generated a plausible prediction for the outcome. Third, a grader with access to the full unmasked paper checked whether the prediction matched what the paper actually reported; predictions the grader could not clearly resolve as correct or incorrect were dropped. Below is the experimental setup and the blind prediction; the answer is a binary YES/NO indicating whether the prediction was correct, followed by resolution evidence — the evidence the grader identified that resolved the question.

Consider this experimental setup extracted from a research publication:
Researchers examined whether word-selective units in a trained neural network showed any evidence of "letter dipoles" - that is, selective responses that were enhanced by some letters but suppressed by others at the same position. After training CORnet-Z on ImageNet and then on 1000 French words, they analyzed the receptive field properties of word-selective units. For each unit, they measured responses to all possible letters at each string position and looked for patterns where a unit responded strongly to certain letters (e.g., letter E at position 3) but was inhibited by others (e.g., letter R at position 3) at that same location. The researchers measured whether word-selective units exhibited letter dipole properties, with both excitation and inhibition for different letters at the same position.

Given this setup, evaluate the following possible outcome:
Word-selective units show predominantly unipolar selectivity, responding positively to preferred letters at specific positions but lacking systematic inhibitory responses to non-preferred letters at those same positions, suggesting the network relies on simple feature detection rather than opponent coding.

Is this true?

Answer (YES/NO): NO